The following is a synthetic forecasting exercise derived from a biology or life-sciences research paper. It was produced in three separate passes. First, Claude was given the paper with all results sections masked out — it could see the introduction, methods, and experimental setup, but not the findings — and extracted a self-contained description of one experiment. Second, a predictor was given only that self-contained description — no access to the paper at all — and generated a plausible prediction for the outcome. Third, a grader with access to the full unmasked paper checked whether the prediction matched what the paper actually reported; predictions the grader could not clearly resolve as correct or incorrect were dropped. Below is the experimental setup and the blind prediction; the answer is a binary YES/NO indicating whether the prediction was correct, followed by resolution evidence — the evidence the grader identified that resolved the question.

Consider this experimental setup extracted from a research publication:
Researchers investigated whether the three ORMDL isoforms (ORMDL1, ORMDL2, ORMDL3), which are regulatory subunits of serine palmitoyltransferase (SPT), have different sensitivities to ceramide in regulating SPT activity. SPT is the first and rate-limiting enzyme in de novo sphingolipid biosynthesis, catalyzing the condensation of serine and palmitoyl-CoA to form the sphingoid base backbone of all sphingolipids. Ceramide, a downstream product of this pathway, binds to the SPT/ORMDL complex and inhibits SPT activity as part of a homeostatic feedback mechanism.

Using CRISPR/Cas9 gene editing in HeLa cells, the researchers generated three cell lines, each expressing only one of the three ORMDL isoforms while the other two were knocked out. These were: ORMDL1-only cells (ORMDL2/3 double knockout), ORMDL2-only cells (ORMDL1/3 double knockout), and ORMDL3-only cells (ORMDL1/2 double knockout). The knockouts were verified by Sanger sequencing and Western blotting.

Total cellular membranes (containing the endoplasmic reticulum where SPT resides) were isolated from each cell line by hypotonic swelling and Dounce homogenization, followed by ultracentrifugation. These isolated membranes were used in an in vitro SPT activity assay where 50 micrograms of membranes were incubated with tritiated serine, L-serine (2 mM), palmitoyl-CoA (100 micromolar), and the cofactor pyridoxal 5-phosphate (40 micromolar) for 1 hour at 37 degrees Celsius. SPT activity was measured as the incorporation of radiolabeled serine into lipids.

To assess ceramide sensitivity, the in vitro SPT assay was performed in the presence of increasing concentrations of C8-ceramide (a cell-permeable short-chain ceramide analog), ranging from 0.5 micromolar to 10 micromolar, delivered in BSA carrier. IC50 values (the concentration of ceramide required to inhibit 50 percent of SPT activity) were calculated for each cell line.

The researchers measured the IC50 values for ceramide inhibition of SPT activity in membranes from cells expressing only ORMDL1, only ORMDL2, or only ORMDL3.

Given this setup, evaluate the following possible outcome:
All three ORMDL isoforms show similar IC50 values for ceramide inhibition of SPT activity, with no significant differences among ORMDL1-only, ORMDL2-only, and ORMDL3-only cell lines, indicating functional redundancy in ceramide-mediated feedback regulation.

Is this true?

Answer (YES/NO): NO